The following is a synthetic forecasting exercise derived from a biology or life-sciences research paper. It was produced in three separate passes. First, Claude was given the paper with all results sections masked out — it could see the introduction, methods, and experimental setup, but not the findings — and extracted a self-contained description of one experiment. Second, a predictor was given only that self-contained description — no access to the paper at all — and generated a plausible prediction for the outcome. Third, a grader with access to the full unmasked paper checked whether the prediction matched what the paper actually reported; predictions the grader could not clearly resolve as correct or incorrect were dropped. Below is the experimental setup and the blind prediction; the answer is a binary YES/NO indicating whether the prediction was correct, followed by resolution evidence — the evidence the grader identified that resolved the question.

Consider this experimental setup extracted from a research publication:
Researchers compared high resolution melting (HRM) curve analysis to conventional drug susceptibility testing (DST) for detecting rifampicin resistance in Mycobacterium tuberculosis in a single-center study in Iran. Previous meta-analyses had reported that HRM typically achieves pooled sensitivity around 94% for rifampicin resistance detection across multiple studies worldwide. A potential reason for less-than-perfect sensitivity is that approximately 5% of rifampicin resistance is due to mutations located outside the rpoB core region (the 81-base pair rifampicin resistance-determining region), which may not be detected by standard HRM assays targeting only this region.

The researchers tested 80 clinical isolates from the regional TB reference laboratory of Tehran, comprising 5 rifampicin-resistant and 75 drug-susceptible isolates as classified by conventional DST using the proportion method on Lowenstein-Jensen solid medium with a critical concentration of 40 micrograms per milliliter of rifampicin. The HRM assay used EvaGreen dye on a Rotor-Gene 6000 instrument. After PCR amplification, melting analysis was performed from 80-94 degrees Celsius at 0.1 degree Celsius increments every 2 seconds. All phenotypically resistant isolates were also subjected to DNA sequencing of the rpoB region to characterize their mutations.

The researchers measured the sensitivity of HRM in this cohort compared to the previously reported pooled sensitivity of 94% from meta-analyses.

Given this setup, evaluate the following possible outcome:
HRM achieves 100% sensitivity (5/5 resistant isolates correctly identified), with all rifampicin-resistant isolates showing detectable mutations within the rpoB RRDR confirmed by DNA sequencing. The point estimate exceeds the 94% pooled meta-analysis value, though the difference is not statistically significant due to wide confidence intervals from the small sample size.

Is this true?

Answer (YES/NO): YES